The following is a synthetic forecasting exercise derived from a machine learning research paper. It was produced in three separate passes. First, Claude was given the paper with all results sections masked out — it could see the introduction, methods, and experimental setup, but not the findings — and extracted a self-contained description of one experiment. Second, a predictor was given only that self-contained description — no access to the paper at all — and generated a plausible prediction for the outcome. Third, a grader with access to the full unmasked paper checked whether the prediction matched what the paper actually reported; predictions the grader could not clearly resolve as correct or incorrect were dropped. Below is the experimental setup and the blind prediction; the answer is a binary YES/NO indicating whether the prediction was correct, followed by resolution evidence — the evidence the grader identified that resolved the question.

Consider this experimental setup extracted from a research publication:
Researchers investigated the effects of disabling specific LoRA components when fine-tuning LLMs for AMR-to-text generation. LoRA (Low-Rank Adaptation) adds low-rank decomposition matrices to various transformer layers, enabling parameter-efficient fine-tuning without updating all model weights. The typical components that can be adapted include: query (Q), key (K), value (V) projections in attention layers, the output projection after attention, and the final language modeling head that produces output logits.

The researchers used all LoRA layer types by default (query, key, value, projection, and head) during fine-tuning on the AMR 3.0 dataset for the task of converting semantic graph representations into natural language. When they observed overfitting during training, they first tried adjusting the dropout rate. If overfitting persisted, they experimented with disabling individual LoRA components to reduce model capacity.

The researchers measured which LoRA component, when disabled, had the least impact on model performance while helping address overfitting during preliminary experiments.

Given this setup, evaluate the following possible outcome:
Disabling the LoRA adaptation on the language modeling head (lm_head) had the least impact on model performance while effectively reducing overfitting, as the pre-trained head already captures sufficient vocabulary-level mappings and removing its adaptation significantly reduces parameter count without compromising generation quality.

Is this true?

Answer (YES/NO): YES